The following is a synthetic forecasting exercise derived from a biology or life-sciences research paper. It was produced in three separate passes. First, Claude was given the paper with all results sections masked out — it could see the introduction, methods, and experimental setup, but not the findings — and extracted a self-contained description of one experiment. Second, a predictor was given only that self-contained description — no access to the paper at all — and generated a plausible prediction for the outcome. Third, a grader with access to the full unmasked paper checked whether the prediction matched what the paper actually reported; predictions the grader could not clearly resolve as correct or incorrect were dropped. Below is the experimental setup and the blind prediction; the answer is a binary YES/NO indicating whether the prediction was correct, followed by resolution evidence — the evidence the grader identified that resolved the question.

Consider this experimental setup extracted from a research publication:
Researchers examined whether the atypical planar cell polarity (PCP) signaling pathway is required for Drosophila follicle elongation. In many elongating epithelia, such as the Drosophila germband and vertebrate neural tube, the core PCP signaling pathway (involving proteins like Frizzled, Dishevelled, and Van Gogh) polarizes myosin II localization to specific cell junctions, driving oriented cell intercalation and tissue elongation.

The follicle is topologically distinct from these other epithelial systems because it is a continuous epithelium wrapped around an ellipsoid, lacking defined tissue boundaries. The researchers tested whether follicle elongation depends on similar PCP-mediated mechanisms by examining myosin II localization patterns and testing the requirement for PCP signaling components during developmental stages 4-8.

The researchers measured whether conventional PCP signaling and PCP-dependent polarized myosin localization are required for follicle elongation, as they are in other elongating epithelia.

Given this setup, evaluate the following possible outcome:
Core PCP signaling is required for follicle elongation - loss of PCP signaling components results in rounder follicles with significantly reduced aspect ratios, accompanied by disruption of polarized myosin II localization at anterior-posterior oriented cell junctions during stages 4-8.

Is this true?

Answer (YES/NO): NO